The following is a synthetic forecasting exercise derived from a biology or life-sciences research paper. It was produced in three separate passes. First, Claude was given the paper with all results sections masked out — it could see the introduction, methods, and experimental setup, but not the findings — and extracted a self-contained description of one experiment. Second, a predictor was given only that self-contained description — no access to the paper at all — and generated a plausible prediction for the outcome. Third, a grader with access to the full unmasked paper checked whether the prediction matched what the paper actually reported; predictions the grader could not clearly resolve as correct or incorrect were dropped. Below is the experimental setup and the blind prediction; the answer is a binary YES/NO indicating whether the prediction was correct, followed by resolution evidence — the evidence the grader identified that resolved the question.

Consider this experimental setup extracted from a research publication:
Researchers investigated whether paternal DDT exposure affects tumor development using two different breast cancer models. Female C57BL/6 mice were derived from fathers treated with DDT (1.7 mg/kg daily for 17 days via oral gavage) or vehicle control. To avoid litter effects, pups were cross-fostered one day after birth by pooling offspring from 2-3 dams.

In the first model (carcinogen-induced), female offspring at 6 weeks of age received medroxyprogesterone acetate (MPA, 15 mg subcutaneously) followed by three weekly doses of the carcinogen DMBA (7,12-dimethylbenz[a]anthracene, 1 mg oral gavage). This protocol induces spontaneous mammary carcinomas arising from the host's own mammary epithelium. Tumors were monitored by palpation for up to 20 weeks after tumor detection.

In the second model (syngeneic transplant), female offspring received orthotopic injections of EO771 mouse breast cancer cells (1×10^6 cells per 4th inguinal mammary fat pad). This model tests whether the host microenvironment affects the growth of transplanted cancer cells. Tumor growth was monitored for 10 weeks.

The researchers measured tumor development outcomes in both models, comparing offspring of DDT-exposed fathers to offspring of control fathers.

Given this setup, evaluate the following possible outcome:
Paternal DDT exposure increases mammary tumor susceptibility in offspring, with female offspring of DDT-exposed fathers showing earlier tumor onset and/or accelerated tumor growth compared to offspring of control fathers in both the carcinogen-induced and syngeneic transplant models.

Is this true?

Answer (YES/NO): YES